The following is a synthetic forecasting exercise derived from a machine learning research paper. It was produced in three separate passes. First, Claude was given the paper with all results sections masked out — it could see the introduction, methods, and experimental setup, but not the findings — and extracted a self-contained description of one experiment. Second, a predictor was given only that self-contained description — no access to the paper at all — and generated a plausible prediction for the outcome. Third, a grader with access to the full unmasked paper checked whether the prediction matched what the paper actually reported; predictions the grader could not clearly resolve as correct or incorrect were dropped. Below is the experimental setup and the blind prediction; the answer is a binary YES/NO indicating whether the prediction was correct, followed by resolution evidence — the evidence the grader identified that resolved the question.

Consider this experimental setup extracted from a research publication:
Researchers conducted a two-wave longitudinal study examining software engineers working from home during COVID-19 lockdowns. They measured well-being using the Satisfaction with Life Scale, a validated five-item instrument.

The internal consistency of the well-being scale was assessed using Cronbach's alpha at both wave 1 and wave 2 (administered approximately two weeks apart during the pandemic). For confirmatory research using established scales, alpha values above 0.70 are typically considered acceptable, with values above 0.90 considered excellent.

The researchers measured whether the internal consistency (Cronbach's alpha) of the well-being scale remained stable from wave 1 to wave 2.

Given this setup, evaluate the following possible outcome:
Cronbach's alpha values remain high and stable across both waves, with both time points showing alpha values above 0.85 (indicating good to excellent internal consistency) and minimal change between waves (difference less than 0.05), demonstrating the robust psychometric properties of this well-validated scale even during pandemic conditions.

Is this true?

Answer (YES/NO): YES